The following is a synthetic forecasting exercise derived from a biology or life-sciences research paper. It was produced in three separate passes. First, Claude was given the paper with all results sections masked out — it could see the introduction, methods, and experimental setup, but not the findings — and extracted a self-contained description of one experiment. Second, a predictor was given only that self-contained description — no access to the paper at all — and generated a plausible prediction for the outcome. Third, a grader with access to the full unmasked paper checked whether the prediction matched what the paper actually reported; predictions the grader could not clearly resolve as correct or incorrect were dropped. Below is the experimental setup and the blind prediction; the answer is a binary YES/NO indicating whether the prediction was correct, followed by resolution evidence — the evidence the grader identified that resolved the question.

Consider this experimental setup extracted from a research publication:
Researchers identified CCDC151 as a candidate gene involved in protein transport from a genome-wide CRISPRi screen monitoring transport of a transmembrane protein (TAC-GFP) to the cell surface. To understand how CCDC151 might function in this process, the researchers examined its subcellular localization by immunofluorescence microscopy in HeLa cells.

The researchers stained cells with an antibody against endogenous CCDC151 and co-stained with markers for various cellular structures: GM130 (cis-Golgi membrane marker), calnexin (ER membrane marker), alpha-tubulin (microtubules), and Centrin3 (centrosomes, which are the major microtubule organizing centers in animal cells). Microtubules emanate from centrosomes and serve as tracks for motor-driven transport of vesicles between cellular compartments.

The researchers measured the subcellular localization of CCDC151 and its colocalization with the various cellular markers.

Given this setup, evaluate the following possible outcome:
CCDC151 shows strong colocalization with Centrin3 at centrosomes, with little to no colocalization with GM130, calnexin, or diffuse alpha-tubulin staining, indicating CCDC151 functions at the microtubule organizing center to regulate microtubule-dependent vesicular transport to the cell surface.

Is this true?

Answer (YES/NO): YES